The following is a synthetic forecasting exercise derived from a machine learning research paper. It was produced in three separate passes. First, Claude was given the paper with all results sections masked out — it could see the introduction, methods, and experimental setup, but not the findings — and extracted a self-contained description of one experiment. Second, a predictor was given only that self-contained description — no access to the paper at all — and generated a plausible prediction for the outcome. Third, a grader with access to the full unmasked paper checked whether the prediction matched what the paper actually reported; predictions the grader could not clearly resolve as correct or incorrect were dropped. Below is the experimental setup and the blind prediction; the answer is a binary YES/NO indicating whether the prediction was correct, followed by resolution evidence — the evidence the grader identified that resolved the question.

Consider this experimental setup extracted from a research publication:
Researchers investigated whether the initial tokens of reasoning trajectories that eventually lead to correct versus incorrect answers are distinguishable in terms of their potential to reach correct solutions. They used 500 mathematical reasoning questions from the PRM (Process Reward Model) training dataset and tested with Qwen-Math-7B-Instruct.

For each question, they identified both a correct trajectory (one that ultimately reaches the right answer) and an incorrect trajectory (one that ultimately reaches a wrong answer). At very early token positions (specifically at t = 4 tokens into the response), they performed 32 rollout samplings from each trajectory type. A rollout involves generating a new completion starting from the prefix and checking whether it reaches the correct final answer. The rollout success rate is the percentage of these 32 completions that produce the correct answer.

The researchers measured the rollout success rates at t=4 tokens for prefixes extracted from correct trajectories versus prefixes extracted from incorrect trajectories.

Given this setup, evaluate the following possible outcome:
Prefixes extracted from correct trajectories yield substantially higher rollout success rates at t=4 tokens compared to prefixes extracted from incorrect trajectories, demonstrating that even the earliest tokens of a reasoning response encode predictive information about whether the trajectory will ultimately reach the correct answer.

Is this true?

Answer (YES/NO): NO